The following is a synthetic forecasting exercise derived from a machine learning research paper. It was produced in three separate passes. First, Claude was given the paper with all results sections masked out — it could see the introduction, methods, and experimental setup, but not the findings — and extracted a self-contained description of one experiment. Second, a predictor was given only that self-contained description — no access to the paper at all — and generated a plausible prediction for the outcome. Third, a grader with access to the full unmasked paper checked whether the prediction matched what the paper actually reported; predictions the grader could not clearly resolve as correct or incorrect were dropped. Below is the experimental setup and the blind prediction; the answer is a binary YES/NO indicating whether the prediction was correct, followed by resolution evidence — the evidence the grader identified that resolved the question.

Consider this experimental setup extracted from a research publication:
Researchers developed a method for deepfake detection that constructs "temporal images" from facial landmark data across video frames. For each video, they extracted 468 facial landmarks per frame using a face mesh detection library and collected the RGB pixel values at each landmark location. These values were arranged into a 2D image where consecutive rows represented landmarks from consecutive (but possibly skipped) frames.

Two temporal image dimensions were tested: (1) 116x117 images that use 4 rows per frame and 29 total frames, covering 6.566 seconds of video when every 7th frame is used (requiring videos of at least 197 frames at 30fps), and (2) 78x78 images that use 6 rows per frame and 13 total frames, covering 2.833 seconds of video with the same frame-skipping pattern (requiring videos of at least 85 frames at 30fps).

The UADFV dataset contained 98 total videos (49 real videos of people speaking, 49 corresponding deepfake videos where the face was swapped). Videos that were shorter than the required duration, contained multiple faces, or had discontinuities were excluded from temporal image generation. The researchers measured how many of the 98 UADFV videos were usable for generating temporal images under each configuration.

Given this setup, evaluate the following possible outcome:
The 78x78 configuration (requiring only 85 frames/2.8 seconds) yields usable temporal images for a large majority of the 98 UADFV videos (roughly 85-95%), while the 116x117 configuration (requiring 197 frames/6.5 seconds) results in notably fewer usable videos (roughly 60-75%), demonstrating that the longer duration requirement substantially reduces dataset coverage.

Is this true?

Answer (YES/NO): NO